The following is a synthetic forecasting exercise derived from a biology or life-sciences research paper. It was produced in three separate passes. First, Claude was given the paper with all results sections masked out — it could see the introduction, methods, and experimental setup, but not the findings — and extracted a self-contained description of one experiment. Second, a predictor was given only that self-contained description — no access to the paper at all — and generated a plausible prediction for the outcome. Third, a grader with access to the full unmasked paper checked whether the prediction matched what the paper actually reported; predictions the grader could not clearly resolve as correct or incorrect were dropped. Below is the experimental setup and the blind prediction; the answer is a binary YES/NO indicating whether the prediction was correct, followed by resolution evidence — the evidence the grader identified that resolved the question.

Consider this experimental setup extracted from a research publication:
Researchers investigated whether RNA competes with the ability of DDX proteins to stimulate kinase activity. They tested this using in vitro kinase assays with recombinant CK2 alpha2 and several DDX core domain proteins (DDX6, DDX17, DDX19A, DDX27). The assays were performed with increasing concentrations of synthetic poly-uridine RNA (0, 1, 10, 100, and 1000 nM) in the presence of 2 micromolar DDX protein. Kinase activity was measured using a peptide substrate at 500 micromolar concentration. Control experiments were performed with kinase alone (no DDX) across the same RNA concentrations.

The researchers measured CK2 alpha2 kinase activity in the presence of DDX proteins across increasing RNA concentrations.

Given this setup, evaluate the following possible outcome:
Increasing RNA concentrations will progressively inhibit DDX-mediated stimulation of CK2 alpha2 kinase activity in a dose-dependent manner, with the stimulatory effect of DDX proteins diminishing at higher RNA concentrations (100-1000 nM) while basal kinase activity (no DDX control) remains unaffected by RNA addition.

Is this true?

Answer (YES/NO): YES